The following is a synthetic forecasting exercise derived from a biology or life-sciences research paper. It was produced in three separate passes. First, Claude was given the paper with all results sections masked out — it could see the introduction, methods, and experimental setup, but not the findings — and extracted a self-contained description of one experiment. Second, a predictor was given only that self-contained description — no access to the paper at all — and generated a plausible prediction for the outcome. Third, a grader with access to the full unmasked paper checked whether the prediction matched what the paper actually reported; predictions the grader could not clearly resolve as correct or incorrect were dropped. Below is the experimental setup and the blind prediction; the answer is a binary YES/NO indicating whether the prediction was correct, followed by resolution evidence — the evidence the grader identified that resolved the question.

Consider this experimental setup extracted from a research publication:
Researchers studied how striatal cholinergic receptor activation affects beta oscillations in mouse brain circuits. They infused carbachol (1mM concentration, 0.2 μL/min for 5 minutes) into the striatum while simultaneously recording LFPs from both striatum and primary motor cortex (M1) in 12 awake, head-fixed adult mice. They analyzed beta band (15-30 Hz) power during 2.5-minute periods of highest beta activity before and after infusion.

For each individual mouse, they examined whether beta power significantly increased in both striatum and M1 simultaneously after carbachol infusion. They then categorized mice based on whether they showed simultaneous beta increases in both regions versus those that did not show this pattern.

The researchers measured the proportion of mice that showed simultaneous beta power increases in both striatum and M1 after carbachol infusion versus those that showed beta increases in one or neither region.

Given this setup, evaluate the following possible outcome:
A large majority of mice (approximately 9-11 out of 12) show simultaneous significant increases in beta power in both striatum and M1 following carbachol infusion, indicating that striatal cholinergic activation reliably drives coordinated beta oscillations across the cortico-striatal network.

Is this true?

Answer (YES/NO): NO